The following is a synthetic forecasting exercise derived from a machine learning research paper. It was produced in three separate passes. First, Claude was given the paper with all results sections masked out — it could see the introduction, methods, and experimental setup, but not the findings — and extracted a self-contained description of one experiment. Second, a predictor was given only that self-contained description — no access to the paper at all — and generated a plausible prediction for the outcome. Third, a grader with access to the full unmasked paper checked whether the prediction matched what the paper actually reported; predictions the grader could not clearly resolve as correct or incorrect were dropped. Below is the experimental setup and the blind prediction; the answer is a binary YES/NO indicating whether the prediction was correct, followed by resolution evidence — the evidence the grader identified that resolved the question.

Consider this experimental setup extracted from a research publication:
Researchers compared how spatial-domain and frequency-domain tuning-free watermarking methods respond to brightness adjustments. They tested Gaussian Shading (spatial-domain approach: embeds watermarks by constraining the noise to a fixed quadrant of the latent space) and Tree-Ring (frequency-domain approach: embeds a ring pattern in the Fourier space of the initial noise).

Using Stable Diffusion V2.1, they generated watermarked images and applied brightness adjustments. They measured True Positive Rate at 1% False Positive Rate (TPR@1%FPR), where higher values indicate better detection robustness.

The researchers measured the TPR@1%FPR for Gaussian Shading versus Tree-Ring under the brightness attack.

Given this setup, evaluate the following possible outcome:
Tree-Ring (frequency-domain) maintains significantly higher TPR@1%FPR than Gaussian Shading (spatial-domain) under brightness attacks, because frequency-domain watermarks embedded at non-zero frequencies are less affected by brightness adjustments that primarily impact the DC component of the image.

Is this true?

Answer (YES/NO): NO